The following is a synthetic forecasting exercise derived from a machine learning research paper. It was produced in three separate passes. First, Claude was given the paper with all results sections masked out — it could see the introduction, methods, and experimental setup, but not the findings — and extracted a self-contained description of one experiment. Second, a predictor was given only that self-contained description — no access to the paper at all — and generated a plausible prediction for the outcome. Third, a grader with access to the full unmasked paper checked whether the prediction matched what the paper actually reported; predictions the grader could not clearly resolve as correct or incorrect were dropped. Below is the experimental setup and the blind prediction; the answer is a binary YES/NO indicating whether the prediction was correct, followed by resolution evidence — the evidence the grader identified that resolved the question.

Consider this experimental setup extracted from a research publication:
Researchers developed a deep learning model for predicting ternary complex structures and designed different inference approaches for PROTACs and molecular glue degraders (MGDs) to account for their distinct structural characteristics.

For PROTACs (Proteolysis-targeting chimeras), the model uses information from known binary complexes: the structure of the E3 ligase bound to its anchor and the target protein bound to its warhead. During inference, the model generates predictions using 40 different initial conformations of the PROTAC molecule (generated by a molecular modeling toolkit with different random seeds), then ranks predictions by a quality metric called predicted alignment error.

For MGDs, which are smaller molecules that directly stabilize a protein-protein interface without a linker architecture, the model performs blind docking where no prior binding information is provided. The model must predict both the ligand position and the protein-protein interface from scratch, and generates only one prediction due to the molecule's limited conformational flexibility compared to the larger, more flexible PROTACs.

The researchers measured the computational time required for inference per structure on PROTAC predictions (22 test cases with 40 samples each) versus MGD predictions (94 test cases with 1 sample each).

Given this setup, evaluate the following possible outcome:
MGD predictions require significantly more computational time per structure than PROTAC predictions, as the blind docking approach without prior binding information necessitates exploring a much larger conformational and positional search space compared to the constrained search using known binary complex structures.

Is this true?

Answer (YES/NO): NO